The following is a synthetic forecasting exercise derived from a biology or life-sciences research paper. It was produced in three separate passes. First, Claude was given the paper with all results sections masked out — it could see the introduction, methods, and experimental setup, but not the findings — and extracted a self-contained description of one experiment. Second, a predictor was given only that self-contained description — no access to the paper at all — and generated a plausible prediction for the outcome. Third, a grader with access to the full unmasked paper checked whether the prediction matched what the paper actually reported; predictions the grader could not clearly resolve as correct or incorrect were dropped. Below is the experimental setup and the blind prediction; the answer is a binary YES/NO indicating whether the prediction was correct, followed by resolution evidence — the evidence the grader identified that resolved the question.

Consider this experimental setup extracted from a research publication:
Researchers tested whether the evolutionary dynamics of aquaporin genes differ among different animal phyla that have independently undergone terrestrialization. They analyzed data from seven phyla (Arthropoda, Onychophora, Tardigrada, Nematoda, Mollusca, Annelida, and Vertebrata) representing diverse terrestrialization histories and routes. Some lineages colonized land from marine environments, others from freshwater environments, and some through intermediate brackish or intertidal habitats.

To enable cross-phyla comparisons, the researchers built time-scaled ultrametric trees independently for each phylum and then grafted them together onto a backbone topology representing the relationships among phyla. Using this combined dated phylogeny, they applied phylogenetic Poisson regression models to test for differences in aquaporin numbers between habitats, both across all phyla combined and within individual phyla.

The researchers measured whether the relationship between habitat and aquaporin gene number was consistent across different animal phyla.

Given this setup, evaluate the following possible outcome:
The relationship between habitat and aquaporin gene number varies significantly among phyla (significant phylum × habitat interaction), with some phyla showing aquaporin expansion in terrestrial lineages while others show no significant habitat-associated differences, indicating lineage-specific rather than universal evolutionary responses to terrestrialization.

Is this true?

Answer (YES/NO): NO